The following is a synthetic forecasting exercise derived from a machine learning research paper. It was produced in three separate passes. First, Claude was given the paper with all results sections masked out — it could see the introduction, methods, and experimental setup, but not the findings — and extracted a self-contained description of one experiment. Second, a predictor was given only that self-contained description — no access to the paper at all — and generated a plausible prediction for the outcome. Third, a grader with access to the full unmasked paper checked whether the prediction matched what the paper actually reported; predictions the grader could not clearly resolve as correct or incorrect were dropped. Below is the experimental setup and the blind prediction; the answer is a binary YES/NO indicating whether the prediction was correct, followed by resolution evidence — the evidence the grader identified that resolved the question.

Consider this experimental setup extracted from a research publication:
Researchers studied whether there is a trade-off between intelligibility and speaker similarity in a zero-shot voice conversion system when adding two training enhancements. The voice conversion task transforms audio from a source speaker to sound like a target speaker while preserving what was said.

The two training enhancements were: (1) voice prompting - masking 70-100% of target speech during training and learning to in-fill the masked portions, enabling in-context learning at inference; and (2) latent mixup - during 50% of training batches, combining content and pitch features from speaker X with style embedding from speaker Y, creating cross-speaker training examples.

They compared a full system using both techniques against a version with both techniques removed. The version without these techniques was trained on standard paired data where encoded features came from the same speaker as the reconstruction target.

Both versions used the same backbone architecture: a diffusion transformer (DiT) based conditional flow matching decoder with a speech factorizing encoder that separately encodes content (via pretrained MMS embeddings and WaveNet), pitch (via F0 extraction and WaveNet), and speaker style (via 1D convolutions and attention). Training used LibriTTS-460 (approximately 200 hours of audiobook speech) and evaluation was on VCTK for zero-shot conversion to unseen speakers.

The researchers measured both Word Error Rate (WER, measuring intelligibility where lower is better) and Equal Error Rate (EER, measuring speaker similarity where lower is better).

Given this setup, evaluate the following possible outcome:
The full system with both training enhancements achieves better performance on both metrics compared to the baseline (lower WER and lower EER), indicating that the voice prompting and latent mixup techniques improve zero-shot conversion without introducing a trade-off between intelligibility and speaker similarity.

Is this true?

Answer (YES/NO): NO